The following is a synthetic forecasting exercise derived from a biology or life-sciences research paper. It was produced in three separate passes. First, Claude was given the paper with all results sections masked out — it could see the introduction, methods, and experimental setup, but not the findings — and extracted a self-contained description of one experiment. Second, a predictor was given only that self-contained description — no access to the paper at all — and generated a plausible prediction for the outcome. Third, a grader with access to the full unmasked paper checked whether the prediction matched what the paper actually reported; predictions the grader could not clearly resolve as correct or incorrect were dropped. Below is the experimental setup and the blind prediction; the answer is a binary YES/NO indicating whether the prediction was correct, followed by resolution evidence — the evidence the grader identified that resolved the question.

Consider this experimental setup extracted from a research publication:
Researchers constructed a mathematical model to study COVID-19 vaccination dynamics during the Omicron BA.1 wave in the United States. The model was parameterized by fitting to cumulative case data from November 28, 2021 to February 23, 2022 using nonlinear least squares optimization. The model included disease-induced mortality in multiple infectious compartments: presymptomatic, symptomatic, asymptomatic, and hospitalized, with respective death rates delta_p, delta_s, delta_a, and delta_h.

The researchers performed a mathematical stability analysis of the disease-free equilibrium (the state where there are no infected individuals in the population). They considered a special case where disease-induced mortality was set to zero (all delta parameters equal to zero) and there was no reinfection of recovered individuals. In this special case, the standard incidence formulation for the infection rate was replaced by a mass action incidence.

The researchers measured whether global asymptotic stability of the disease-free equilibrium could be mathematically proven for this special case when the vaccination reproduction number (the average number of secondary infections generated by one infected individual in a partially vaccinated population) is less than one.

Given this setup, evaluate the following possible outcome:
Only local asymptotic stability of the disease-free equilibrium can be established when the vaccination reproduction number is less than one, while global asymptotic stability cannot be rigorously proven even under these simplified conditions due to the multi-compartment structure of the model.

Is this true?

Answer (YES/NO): NO